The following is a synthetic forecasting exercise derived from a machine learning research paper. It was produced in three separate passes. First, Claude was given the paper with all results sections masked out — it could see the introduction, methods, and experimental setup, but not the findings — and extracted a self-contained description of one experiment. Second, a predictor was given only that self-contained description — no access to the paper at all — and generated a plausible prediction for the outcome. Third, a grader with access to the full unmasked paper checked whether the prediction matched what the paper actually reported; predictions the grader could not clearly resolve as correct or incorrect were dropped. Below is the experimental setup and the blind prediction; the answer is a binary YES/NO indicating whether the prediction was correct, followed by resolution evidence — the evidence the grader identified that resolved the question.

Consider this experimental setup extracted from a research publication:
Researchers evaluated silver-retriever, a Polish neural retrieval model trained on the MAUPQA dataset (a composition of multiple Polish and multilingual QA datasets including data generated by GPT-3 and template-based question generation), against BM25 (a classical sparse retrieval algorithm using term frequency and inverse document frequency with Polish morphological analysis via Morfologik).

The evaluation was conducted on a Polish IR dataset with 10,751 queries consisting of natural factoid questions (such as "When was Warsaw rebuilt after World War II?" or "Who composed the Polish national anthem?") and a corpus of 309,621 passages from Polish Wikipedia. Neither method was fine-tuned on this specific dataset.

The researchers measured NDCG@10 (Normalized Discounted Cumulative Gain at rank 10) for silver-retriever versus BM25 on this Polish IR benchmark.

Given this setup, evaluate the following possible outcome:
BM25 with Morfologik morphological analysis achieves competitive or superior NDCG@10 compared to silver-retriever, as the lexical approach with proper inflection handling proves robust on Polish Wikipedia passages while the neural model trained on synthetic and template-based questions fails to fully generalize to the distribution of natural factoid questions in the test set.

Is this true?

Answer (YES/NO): NO